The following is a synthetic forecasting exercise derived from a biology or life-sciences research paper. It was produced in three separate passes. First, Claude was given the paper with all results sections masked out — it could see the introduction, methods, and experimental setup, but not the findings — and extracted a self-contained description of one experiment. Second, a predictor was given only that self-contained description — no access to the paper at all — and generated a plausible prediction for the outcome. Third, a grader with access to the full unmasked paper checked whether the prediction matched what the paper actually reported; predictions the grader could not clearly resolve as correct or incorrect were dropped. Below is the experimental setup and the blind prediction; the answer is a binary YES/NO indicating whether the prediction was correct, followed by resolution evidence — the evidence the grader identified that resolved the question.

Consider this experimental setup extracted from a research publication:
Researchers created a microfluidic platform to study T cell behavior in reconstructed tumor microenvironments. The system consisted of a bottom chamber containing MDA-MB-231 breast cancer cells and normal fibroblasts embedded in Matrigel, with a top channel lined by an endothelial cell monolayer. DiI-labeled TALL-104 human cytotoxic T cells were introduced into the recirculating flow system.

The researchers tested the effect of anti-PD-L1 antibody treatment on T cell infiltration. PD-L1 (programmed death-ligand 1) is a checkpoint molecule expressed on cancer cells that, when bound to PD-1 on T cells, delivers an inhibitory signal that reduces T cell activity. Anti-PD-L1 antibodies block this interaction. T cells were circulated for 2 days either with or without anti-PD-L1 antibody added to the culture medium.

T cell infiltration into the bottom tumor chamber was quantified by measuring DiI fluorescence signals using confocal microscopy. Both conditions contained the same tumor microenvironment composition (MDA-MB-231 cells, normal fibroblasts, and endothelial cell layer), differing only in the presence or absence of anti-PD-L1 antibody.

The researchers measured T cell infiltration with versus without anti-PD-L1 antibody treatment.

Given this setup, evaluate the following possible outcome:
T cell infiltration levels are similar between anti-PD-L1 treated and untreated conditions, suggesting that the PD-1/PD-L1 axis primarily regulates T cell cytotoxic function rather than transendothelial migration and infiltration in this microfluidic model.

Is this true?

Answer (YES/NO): NO